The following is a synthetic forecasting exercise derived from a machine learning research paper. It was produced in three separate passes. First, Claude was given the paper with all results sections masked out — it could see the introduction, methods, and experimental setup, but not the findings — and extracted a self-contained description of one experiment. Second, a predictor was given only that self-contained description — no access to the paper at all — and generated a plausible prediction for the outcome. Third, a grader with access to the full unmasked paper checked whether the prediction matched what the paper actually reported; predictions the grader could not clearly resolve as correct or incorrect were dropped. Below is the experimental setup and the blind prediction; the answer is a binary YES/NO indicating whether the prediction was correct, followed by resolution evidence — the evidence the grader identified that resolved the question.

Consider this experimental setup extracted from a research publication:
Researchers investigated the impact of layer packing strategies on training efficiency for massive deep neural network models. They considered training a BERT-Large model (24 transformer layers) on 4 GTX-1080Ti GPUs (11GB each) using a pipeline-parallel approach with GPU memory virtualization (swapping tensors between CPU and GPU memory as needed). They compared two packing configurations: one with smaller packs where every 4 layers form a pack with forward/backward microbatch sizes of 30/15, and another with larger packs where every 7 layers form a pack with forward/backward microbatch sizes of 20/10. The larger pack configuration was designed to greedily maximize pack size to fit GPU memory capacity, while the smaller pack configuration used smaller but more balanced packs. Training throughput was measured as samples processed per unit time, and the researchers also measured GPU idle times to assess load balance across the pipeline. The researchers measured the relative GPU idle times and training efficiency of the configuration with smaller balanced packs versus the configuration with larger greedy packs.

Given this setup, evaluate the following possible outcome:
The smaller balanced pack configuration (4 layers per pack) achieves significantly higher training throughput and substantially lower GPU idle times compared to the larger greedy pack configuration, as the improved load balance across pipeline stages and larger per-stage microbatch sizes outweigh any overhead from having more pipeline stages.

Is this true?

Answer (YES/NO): YES